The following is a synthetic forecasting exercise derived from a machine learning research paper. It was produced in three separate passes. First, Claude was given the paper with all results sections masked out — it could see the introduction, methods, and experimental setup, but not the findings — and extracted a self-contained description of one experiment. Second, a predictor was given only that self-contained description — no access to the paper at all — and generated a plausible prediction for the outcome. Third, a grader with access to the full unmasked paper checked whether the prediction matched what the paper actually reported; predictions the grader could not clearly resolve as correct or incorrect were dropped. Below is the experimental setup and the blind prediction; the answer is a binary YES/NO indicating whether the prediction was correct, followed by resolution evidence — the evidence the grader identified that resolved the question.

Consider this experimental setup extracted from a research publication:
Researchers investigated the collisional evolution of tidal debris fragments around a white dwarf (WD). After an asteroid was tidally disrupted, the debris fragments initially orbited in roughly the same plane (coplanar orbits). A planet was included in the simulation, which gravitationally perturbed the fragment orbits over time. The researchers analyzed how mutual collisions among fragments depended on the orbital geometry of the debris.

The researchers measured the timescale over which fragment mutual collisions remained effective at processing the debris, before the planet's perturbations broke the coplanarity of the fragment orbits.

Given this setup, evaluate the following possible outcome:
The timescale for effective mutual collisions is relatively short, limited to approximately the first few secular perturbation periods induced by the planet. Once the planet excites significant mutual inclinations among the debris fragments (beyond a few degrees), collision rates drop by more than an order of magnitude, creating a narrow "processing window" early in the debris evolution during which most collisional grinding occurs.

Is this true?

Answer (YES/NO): YES